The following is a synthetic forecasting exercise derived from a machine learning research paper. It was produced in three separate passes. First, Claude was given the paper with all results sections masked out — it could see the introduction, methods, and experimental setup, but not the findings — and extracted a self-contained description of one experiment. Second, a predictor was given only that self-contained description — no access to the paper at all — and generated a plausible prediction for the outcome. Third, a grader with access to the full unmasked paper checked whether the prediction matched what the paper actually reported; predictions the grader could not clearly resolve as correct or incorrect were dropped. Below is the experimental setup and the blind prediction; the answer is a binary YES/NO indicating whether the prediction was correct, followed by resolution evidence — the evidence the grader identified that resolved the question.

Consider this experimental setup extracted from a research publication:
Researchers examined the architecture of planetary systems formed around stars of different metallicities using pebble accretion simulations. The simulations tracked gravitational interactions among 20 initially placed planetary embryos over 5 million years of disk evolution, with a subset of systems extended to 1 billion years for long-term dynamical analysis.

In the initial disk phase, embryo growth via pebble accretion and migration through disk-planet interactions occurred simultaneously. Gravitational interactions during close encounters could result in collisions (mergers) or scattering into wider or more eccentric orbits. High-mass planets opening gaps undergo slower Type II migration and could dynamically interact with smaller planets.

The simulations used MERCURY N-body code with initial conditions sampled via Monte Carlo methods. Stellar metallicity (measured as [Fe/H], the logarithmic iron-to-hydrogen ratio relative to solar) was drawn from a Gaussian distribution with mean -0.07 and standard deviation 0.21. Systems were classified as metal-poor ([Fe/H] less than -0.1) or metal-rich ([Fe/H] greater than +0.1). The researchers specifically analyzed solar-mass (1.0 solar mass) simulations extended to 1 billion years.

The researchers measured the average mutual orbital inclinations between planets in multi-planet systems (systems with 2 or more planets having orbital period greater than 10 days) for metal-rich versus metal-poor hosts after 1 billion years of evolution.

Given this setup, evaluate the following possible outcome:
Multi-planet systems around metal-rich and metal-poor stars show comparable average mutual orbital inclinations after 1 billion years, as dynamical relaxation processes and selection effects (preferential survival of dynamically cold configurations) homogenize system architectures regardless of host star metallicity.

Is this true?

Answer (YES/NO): YES